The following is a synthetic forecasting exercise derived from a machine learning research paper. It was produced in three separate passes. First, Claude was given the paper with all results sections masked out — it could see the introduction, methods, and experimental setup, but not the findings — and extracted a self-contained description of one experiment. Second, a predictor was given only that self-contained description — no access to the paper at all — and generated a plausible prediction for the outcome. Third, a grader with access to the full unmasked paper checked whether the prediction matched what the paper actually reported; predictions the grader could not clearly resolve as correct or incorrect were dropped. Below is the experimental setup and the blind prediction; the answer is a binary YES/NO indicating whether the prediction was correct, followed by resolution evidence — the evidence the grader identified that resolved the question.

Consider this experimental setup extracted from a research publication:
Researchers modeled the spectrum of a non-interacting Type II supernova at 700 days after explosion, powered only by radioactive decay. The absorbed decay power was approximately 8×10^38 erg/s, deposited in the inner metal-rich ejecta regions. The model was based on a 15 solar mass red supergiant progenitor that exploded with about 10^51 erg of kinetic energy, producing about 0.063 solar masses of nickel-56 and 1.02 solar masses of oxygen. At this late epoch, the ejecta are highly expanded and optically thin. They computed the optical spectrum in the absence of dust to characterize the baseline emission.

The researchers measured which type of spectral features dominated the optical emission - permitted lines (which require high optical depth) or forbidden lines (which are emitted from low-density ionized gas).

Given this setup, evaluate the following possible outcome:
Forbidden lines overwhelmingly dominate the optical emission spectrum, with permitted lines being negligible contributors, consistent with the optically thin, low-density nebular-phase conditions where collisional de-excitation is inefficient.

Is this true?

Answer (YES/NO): NO